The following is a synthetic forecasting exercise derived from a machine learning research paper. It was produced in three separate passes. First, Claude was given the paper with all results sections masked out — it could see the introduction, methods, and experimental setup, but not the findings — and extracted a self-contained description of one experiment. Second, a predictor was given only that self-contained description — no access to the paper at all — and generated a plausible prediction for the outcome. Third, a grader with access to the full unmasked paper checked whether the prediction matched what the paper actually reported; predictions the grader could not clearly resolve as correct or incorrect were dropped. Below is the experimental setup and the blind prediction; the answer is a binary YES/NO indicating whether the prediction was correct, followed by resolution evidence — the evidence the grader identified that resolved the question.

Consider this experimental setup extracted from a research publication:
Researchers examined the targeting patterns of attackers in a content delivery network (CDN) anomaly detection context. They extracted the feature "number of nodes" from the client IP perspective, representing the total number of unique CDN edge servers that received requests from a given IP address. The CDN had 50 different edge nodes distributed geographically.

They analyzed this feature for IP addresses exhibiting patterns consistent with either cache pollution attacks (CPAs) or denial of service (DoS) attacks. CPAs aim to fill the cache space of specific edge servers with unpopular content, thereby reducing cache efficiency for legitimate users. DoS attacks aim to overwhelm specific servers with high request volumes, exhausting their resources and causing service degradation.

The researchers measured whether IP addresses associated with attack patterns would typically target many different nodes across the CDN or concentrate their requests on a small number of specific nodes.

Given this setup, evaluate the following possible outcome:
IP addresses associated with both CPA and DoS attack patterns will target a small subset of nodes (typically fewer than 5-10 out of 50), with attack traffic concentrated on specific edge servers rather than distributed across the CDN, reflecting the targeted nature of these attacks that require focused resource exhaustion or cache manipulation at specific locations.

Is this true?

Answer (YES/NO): YES